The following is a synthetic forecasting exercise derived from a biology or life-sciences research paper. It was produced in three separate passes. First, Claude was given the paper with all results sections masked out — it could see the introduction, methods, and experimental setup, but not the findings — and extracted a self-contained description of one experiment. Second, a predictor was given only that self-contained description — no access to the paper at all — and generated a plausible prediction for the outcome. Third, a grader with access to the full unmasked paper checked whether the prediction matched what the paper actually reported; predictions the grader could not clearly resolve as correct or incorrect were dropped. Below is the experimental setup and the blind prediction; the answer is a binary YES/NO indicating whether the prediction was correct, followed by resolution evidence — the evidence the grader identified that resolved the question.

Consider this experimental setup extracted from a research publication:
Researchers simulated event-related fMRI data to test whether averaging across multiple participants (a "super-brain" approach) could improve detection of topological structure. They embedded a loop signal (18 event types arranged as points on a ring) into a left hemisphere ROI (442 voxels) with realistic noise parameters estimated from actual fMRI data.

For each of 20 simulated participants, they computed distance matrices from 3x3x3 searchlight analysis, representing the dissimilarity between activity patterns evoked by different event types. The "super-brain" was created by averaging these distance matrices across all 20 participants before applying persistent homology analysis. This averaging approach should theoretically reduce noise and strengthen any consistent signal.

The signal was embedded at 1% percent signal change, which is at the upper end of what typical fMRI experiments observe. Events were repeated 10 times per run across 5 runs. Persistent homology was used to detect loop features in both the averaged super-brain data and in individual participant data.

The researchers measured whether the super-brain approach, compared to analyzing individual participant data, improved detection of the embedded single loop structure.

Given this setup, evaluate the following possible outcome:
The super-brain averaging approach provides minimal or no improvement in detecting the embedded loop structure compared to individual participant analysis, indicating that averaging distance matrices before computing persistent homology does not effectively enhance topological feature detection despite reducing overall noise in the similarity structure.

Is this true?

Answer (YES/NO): YES